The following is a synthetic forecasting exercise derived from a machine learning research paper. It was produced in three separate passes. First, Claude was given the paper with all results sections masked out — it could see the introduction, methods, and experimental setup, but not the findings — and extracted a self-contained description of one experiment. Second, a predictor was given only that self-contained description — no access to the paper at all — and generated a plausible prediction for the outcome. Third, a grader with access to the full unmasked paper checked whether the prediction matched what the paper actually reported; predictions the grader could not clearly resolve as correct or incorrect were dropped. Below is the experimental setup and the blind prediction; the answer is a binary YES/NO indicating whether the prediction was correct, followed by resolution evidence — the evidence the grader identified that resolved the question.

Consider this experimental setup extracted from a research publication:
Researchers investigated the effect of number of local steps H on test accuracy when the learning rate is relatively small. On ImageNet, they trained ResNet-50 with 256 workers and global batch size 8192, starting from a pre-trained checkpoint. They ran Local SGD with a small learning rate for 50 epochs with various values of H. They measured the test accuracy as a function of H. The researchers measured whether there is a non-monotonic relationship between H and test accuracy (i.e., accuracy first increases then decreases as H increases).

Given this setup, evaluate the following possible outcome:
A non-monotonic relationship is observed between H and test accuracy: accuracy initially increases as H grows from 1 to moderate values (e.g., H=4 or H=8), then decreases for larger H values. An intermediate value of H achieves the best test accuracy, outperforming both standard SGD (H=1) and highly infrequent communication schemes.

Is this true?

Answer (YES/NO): YES